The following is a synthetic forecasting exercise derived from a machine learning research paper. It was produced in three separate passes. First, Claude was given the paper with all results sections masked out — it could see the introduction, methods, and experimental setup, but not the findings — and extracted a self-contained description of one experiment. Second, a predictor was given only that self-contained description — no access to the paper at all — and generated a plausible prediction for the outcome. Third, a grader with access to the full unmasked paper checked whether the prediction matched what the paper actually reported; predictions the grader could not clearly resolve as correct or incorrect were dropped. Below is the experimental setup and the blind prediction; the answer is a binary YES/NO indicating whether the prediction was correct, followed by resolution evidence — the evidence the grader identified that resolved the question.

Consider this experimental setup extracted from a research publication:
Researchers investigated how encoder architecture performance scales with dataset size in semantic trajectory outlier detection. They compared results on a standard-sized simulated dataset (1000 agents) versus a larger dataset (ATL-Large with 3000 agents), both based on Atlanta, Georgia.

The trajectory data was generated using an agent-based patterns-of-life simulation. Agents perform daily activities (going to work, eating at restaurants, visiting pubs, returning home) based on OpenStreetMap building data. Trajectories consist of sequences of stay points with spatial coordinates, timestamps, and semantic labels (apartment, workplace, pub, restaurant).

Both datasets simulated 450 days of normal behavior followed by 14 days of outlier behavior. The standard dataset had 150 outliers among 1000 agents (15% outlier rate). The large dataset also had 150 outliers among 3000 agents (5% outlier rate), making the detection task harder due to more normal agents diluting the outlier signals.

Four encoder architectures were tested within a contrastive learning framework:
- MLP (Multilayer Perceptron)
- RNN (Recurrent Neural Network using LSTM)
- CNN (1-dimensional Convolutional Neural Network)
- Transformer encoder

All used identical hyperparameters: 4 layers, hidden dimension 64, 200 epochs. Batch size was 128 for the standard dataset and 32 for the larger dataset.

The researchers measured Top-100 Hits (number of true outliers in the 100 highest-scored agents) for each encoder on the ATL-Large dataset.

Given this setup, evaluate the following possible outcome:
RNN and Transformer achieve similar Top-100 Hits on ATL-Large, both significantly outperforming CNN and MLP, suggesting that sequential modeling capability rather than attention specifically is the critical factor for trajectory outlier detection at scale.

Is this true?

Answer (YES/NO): NO